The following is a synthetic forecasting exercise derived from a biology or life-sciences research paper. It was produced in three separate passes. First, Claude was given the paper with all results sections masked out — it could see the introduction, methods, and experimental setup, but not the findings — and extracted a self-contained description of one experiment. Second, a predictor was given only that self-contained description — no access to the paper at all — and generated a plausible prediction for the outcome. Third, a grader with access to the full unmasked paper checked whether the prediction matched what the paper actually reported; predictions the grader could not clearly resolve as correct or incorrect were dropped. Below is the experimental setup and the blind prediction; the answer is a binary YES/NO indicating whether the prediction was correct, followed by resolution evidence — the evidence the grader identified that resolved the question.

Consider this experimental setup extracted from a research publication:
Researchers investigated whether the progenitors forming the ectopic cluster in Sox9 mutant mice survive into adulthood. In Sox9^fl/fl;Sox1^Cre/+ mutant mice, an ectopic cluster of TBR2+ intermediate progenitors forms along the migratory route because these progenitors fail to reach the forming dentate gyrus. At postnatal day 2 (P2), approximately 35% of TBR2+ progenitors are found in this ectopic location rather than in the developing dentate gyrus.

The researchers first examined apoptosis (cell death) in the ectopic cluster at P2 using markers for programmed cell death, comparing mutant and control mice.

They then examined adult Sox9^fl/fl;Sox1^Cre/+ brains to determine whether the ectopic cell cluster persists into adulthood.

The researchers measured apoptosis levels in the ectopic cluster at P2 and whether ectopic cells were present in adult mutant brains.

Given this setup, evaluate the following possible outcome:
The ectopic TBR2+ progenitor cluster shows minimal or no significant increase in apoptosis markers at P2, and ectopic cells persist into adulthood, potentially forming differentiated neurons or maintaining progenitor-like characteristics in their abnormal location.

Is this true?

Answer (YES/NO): NO